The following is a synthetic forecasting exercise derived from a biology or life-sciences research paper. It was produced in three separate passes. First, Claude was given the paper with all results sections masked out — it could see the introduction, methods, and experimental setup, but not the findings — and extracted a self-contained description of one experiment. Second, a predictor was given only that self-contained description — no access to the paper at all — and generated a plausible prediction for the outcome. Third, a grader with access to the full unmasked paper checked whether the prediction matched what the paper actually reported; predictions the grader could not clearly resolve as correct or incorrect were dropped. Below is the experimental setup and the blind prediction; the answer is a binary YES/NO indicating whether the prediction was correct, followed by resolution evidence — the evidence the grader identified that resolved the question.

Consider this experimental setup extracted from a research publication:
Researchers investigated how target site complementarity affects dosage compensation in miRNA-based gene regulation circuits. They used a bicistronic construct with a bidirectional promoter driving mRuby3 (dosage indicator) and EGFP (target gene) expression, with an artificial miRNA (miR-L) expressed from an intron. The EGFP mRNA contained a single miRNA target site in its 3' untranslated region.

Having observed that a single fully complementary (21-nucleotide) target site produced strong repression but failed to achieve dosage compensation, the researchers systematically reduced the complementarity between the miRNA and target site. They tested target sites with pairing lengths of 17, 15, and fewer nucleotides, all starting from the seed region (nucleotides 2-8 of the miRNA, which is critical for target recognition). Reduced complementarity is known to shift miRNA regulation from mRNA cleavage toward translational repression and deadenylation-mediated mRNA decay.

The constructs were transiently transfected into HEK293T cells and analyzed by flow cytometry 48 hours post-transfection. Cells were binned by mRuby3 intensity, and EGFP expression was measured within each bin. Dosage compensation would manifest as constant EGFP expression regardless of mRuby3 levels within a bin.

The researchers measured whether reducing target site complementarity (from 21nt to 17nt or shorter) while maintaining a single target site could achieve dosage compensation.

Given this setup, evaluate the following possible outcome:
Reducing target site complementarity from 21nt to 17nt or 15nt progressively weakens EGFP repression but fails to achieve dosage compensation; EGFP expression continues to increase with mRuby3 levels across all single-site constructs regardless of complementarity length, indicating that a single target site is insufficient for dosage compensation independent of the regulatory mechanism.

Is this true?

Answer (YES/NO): YES